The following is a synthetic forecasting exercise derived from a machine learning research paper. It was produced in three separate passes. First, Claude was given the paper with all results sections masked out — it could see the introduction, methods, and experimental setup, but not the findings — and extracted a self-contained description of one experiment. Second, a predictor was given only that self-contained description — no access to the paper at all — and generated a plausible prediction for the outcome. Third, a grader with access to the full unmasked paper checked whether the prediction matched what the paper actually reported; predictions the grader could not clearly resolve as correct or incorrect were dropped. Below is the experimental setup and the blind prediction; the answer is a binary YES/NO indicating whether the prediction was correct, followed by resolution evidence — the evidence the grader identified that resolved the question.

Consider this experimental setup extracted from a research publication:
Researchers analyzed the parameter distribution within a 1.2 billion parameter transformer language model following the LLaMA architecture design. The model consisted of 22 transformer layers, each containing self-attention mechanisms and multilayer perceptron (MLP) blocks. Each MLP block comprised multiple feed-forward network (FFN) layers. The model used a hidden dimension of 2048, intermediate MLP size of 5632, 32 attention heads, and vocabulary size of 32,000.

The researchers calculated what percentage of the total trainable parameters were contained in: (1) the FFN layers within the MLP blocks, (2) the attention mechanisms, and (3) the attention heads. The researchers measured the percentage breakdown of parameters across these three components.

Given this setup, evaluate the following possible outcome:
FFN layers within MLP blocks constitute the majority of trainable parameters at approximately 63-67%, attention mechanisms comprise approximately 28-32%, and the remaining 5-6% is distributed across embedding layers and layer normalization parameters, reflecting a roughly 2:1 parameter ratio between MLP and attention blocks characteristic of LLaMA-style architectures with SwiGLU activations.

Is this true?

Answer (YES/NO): NO